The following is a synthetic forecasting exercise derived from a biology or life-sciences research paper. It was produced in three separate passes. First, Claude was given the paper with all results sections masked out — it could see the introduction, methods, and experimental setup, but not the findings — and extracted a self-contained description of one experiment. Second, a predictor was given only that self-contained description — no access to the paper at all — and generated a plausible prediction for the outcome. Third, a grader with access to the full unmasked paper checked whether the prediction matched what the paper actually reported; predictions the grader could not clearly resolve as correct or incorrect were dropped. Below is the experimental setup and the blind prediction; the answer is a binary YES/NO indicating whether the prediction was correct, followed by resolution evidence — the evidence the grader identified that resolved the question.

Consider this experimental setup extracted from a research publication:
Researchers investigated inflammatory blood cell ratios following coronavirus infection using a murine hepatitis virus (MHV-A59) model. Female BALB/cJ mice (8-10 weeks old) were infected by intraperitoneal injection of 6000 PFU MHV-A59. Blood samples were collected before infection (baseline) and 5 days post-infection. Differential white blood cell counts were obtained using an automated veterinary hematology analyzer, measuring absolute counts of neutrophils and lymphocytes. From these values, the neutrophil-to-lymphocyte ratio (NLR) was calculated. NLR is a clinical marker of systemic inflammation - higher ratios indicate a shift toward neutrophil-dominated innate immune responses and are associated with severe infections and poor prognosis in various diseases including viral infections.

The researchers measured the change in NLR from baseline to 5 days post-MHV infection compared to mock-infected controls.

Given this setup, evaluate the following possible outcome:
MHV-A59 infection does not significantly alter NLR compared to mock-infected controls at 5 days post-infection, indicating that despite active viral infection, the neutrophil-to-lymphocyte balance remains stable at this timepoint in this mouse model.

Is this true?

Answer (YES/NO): NO